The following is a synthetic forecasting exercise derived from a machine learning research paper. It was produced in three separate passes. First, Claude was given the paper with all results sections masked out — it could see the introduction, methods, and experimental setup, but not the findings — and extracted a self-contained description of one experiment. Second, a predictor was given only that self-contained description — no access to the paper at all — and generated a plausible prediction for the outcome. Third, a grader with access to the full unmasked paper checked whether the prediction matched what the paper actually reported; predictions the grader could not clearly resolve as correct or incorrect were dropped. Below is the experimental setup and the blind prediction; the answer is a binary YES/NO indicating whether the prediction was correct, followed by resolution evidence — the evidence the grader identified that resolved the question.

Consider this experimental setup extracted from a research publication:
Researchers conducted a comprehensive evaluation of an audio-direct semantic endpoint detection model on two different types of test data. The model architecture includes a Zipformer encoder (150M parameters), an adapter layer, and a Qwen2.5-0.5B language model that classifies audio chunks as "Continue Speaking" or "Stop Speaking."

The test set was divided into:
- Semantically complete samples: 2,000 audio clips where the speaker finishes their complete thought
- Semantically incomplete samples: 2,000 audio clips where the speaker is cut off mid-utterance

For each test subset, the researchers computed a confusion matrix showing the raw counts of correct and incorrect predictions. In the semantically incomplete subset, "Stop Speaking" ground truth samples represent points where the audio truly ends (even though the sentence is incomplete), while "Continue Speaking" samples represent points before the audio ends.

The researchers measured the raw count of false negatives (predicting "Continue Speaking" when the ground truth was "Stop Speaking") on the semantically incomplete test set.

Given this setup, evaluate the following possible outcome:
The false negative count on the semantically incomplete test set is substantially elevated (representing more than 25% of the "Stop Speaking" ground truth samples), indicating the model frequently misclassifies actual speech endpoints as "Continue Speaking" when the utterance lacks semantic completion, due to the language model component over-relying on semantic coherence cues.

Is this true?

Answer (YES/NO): NO